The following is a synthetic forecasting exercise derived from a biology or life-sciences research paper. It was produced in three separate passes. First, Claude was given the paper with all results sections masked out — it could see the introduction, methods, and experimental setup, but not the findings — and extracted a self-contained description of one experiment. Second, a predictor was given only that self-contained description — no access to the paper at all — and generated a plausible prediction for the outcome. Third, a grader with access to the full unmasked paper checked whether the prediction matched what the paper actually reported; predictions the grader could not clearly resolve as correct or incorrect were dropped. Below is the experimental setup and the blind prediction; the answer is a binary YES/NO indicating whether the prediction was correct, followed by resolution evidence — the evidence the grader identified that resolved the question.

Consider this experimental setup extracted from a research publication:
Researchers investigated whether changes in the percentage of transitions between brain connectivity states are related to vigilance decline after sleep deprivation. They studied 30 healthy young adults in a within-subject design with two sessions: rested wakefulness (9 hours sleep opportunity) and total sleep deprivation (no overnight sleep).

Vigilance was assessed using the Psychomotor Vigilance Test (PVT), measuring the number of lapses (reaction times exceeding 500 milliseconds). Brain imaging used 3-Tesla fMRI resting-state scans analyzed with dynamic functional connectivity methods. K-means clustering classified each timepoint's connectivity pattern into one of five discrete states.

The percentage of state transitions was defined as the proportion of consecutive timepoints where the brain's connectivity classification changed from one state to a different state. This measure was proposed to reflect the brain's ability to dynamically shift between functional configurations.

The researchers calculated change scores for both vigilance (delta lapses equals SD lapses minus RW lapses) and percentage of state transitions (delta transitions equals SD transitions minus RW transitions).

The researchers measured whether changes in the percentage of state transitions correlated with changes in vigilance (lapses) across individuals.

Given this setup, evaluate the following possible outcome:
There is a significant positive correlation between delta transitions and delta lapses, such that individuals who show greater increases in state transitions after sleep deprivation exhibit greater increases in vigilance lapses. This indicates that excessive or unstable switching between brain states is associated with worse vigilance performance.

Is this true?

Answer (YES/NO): NO